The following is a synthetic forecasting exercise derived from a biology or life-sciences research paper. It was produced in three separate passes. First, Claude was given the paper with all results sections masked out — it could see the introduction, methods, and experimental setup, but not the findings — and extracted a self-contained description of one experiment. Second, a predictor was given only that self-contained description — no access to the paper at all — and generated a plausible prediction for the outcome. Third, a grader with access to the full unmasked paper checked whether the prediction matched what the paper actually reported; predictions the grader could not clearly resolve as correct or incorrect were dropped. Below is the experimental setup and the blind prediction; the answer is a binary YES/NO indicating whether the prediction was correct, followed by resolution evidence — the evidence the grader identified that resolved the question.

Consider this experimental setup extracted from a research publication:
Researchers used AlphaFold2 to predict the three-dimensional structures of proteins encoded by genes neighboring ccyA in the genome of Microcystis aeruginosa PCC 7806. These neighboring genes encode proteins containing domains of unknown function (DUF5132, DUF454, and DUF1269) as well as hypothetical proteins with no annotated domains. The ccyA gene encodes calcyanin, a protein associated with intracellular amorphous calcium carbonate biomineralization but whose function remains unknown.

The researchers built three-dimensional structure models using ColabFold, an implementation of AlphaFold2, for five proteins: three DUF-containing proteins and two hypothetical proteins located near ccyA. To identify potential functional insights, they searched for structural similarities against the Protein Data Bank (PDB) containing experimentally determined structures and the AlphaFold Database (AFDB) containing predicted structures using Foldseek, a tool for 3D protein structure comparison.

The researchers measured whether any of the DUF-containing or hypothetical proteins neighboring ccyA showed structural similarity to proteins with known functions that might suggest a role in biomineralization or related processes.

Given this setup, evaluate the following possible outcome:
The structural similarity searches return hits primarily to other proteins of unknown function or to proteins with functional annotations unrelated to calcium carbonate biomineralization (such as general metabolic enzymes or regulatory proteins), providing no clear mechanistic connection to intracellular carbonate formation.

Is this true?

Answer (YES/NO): NO